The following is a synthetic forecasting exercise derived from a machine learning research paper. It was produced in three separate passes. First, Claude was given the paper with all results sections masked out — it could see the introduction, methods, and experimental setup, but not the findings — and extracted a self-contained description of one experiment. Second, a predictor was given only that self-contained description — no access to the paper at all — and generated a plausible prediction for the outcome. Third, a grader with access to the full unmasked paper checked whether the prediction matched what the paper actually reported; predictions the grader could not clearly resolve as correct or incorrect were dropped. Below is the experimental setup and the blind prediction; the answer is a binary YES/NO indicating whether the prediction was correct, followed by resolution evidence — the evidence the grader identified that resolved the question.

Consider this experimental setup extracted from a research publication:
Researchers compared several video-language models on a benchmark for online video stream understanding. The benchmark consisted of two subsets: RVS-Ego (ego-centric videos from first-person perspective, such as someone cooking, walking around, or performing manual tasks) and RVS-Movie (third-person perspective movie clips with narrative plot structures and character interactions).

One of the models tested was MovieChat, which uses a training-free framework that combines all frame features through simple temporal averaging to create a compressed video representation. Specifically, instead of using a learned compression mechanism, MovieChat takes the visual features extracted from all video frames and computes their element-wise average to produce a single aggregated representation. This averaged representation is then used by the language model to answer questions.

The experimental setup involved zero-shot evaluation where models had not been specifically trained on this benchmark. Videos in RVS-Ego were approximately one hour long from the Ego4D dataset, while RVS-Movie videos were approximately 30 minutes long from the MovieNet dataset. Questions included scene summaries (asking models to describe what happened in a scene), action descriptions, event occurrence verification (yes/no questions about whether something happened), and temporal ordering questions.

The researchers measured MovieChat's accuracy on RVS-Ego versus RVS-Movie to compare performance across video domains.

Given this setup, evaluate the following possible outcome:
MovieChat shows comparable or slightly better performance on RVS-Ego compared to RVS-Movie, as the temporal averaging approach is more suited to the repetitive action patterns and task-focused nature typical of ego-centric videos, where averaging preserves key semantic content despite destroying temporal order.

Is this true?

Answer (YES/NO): NO